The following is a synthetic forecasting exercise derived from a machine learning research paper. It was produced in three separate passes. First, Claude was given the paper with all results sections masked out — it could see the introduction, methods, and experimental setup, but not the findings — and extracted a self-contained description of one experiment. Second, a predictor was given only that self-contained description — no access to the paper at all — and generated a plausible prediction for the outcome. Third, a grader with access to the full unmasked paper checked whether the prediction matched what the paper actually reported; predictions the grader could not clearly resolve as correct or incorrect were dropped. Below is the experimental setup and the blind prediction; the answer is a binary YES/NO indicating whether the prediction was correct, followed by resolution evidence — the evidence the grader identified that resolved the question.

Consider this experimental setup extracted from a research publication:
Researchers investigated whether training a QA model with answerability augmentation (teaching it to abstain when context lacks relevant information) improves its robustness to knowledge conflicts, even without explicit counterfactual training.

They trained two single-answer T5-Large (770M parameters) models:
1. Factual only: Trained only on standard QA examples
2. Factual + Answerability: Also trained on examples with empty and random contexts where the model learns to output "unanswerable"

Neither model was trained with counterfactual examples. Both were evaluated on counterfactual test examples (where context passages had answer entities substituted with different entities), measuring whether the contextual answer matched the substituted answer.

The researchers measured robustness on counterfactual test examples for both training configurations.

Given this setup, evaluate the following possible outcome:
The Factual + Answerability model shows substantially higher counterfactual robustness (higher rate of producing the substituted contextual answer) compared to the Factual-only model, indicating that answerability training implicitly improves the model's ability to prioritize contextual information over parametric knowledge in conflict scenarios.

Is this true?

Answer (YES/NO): NO